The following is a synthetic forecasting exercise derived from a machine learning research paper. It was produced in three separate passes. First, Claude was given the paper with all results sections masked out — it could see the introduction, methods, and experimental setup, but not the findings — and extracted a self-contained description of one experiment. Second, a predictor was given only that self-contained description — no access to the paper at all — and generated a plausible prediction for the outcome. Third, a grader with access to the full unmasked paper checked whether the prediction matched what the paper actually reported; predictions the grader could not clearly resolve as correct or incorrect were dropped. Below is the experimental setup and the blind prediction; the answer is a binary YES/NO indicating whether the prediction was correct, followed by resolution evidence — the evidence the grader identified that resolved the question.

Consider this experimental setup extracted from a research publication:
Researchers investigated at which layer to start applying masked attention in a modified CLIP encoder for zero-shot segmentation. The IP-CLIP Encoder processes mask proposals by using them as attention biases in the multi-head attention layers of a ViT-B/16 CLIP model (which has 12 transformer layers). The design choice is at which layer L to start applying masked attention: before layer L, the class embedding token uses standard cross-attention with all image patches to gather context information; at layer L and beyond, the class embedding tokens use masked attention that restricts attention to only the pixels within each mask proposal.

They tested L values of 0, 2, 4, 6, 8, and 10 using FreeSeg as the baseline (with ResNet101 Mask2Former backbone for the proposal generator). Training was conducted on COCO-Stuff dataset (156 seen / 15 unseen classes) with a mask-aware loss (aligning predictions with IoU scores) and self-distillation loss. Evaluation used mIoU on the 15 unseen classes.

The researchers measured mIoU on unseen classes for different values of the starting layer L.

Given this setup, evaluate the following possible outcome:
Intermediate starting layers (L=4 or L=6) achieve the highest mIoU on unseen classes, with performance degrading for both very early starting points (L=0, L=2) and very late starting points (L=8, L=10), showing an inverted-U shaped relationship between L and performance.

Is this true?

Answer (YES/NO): NO